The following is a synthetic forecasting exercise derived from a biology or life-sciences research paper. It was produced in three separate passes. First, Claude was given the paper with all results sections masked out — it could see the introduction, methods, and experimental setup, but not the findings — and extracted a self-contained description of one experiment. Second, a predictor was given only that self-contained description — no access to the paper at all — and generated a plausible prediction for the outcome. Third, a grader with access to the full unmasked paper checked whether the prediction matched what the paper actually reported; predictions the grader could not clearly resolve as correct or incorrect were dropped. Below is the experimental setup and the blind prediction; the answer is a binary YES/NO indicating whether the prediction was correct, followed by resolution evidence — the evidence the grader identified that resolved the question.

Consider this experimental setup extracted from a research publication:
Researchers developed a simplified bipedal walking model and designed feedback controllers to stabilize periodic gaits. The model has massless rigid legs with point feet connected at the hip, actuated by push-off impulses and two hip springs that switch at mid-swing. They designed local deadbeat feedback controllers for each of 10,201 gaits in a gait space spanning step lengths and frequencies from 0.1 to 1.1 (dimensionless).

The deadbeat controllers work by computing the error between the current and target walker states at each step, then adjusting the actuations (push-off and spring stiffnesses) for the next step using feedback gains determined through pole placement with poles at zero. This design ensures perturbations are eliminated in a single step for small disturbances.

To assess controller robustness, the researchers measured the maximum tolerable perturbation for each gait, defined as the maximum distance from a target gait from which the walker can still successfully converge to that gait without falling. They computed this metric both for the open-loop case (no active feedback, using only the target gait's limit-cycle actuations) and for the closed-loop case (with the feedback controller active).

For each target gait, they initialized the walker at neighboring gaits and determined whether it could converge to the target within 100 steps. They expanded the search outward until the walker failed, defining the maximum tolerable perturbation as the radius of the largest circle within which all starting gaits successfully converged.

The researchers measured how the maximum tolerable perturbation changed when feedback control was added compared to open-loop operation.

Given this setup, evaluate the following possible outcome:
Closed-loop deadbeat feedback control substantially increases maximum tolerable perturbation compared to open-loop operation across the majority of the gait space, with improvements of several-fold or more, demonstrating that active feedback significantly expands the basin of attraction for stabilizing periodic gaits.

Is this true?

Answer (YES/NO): YES